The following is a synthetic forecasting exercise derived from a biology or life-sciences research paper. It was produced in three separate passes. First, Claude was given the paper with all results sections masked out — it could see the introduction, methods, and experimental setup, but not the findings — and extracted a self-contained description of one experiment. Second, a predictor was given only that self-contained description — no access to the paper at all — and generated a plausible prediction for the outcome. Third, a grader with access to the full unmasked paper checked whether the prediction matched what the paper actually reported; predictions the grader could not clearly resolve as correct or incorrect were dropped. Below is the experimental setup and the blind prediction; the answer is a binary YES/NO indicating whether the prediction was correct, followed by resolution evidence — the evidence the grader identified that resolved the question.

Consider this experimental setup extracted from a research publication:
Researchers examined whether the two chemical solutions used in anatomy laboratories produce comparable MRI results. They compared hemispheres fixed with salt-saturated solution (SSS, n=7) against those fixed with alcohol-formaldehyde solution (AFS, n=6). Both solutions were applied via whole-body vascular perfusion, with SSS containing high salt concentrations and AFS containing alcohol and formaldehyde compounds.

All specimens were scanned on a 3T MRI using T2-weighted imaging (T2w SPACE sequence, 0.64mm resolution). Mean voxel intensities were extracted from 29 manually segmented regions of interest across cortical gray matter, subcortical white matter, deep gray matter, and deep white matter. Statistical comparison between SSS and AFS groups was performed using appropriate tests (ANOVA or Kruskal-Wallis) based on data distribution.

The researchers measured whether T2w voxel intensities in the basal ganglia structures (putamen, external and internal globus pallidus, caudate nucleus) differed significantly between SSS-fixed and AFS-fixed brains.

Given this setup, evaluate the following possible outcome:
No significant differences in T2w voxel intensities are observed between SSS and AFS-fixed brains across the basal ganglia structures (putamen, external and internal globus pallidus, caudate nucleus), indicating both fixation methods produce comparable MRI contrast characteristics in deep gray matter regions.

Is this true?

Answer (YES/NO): YES